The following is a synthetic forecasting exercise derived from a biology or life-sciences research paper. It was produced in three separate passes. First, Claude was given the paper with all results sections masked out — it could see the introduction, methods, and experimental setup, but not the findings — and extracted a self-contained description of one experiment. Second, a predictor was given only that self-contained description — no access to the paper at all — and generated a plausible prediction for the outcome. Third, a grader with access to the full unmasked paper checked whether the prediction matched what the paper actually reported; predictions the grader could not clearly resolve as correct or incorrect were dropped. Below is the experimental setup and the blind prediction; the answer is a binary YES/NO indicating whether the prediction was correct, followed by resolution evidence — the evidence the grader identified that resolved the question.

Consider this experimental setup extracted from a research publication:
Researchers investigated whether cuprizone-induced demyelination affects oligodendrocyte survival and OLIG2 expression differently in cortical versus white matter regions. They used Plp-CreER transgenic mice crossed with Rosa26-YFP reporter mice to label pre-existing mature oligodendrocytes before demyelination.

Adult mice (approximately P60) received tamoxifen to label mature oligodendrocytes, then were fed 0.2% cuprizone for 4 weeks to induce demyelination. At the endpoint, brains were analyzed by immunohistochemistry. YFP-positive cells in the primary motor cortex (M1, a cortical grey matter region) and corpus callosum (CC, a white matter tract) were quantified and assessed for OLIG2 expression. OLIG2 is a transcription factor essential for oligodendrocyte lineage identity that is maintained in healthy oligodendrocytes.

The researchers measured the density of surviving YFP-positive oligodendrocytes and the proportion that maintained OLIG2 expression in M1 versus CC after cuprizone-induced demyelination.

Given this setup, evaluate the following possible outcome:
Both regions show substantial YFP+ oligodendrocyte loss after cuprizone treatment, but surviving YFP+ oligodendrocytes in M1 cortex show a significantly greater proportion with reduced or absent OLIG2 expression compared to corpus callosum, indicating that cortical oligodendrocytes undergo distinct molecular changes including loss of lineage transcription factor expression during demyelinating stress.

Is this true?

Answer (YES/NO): NO